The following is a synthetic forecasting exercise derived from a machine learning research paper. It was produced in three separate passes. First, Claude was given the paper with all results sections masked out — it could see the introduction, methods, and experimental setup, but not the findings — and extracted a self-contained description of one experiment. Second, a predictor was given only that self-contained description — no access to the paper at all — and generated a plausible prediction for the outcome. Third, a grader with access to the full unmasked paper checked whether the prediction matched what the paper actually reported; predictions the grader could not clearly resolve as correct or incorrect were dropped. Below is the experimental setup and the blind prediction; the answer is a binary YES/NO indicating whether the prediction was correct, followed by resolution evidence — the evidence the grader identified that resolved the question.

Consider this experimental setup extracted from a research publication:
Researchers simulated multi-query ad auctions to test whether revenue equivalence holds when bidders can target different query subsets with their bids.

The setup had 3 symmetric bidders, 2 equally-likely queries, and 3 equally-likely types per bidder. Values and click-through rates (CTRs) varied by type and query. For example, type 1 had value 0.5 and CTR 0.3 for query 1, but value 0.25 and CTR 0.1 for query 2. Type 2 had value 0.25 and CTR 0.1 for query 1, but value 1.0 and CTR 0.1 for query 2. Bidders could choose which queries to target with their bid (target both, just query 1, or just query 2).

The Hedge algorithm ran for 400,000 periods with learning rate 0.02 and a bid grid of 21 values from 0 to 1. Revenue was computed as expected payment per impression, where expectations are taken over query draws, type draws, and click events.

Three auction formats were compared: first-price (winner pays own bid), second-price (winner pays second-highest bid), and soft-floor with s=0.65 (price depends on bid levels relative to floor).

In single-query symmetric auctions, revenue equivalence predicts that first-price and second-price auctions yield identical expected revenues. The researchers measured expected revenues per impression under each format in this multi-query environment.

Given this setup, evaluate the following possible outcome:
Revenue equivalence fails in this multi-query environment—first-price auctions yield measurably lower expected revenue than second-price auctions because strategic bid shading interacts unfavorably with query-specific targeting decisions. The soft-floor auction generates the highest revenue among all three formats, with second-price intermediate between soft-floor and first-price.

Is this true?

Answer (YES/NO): NO